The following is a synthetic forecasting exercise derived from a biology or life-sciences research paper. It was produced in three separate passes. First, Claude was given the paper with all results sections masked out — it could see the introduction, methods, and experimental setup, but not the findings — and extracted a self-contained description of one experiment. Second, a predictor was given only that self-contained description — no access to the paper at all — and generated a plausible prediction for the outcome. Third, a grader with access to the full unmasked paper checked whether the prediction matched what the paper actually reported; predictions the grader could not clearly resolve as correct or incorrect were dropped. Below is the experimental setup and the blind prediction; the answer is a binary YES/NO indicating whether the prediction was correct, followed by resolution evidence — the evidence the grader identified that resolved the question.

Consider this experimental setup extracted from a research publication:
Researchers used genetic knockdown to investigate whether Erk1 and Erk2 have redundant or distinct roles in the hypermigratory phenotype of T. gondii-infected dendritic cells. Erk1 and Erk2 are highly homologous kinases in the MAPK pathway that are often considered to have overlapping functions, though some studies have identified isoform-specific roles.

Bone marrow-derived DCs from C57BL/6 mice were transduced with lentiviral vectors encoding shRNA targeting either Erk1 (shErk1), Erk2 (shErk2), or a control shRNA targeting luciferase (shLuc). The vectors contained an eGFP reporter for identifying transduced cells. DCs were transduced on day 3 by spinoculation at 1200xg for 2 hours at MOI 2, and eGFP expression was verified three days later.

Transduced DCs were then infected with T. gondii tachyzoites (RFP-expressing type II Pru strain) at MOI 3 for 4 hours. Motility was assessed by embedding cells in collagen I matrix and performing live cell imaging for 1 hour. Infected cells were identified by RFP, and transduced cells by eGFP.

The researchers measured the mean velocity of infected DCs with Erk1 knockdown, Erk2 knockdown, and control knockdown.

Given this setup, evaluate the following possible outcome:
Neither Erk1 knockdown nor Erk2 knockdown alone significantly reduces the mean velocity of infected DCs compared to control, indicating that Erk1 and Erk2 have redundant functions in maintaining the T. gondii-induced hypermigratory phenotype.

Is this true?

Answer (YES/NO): NO